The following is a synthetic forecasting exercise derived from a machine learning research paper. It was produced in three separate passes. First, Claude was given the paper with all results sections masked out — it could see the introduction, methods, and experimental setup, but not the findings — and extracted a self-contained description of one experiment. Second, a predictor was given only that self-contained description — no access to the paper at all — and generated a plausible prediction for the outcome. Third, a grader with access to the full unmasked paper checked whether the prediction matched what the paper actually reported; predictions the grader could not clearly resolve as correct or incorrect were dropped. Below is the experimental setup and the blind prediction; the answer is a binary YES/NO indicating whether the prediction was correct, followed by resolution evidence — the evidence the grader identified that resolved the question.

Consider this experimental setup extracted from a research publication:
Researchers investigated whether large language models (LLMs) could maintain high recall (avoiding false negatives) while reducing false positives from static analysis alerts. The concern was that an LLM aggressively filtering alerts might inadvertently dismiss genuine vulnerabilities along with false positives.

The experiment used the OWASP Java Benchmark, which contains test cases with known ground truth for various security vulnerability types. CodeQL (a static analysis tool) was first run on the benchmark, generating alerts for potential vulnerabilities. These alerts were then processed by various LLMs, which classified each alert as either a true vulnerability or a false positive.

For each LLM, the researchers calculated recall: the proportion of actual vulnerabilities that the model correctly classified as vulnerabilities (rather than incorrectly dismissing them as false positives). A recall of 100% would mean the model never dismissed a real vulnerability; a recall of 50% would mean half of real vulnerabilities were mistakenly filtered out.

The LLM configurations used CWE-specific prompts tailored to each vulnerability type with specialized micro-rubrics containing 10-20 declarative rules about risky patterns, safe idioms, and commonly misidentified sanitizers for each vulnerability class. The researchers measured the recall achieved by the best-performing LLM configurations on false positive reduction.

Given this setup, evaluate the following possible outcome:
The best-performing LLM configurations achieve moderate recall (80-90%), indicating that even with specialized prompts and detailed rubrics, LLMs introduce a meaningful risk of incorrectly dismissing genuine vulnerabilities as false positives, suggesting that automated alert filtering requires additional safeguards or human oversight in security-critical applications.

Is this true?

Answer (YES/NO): YES